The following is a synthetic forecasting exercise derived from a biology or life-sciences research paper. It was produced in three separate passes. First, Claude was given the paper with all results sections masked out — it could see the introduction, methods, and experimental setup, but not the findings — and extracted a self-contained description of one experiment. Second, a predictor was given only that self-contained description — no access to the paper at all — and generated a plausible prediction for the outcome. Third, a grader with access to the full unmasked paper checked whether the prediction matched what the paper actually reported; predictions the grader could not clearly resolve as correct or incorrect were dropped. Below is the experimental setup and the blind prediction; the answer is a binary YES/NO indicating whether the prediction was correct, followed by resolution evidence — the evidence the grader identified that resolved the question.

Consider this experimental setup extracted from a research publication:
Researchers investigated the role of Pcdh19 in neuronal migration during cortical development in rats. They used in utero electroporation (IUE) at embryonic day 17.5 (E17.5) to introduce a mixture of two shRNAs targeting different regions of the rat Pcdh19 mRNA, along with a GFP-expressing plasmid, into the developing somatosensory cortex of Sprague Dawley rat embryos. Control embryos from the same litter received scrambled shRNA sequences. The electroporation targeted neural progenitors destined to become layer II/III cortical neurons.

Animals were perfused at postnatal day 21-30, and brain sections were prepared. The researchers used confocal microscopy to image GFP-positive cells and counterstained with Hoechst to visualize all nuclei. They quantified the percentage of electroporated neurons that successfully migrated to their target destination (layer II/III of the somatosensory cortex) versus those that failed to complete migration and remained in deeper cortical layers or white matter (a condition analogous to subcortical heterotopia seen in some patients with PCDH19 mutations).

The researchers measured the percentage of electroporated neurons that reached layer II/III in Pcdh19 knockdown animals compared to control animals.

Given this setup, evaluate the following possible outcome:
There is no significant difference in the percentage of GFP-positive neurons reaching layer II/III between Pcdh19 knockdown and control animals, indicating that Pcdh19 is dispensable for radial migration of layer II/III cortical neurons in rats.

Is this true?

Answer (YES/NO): NO